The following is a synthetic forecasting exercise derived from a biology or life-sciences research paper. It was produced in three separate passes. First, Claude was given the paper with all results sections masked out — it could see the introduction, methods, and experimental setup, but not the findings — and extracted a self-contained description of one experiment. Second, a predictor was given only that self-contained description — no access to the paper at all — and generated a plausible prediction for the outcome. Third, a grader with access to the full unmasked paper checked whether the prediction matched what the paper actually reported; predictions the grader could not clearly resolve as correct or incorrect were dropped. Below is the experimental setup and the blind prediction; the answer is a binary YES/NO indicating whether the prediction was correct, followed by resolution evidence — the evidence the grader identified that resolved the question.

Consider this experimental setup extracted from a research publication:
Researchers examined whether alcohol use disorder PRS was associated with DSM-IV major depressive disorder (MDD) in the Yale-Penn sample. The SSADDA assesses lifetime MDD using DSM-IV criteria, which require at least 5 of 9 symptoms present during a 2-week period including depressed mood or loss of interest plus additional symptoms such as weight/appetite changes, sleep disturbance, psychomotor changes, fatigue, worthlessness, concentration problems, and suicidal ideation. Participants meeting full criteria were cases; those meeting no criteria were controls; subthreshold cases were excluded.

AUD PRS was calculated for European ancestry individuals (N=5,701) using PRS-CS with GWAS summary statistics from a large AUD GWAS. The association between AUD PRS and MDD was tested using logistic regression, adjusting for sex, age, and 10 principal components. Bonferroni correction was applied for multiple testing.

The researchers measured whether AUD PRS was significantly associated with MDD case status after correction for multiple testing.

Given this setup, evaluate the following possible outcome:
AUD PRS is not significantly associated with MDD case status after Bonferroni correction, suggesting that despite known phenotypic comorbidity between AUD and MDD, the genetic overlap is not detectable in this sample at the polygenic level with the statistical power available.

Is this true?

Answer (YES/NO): NO